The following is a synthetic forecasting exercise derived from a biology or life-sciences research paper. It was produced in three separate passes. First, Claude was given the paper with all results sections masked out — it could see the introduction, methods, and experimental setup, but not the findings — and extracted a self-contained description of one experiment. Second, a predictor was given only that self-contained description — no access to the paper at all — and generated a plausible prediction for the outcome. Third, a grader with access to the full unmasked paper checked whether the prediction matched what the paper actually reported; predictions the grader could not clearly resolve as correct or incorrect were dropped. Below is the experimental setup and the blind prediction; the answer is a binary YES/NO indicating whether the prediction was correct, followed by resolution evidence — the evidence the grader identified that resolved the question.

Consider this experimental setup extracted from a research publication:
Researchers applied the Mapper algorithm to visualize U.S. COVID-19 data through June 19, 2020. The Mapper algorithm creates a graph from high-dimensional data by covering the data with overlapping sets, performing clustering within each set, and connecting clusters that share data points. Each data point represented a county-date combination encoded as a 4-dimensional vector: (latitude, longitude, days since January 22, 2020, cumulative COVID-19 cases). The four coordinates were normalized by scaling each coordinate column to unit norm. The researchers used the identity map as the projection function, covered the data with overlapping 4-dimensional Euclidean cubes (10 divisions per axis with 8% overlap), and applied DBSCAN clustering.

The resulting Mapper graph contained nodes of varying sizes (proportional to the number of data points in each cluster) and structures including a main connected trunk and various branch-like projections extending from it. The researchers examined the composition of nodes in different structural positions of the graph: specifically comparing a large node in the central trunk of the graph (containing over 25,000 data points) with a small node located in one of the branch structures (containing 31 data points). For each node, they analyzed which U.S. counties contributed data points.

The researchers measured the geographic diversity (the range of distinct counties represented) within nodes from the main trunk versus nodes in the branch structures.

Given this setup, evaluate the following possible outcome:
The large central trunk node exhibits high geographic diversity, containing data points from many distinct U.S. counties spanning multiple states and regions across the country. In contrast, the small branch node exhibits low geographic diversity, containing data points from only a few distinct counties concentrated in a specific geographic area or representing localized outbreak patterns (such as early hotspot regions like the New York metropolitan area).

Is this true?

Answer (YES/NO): YES